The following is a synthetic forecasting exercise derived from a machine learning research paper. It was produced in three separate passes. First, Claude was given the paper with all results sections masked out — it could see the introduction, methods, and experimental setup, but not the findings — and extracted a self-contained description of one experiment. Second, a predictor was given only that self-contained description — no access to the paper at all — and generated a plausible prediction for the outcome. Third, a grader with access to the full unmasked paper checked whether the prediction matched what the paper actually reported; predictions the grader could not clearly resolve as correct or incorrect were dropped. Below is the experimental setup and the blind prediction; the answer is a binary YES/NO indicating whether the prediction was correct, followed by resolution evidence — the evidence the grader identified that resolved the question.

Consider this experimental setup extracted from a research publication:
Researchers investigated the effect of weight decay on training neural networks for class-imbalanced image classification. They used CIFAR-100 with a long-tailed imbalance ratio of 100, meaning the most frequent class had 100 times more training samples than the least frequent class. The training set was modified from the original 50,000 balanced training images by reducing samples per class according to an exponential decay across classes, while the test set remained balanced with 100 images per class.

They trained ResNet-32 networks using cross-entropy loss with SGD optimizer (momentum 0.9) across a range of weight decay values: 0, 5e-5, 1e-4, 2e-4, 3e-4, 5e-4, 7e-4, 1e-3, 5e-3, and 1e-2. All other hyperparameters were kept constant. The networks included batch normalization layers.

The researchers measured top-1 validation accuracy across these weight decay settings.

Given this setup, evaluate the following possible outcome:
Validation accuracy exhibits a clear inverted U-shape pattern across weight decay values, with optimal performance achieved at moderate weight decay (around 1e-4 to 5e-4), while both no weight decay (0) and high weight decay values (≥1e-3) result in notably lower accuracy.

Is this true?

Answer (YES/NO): NO